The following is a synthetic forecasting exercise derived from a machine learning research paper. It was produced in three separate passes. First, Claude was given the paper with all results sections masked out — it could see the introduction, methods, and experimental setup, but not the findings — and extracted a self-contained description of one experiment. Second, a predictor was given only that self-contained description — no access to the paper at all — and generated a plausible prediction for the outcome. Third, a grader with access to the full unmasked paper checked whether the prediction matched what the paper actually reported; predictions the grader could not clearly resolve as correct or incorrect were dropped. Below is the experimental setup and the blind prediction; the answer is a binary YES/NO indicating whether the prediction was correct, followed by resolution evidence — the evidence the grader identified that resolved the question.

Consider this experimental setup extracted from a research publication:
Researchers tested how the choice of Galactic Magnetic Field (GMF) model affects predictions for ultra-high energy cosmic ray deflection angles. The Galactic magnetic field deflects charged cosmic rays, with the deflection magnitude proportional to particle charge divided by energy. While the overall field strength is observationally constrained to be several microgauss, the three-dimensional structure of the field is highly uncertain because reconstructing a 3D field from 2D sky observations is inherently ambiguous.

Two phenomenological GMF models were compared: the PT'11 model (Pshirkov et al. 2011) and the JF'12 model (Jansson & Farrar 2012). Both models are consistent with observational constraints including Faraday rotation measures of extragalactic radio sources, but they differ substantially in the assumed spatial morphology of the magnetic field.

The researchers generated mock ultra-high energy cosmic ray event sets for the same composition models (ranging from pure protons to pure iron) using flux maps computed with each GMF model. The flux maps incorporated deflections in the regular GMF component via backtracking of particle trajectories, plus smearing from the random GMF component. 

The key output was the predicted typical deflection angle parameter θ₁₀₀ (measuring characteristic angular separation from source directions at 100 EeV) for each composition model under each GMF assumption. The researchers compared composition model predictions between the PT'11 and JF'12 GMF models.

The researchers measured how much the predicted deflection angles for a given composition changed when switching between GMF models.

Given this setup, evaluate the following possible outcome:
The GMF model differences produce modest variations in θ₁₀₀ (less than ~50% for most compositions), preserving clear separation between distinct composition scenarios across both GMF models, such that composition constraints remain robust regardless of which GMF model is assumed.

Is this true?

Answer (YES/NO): YES